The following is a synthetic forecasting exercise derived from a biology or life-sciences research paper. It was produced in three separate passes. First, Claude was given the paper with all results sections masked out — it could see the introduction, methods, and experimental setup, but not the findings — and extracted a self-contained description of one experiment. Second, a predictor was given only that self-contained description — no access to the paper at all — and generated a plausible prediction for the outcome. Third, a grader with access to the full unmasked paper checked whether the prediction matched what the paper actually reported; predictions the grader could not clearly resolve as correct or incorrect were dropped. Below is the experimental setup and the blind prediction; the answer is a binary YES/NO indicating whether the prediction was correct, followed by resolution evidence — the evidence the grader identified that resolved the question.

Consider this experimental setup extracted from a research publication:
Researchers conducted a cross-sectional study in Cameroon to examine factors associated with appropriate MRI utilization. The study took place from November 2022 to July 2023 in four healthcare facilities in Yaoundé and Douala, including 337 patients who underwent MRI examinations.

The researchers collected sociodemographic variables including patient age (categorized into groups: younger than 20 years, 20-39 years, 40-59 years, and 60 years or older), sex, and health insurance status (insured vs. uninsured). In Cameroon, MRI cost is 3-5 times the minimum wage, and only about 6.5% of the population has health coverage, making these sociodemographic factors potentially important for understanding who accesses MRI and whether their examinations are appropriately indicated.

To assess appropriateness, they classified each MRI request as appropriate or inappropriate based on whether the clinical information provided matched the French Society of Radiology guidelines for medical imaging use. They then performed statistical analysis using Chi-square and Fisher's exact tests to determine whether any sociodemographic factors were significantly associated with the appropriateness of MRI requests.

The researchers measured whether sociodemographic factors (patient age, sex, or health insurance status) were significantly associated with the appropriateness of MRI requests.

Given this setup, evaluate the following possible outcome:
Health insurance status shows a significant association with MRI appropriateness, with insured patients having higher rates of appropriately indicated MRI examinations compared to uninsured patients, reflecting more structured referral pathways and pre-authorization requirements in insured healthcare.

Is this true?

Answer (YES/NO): NO